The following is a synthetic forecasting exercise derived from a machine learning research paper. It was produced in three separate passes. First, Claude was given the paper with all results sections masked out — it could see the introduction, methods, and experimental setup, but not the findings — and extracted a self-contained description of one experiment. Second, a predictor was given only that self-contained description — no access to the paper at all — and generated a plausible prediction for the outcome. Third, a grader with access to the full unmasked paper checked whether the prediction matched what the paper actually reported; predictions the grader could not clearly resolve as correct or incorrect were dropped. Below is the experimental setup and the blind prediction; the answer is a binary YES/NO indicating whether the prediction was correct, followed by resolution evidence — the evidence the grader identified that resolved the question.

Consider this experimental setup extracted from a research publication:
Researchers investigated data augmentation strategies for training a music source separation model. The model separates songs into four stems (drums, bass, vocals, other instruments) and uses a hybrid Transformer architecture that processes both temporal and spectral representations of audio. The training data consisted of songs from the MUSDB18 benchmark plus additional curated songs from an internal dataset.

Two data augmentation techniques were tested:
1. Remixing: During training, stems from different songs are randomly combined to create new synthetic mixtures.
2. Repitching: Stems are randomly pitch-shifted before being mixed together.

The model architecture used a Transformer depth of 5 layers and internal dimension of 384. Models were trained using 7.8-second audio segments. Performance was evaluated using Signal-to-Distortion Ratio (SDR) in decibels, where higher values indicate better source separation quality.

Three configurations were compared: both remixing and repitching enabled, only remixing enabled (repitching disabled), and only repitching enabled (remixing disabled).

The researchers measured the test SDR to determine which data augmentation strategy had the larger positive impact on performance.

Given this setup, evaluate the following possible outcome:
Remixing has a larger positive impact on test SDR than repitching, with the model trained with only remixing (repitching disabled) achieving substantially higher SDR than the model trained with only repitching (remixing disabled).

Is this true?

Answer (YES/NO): YES